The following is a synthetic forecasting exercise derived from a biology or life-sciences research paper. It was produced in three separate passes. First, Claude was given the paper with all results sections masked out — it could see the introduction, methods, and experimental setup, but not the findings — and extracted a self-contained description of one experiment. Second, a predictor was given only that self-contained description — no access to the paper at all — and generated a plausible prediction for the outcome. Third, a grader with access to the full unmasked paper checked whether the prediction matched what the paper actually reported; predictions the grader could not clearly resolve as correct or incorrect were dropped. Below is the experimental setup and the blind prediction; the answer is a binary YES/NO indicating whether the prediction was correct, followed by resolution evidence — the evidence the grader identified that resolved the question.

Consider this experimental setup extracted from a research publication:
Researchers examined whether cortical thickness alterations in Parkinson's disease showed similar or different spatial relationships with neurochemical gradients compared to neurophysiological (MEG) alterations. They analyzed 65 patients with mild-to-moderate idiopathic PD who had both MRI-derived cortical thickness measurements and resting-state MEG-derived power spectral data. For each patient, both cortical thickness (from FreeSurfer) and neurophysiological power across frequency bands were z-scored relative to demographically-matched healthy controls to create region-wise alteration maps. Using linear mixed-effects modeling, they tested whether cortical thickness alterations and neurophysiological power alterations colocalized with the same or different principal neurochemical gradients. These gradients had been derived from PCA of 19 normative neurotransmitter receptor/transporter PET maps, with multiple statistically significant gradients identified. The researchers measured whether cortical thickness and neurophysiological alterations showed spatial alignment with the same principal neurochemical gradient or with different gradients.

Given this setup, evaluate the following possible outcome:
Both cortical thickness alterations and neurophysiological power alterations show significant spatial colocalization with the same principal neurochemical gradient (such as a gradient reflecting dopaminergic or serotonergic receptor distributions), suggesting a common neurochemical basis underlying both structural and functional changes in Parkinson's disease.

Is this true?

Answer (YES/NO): NO